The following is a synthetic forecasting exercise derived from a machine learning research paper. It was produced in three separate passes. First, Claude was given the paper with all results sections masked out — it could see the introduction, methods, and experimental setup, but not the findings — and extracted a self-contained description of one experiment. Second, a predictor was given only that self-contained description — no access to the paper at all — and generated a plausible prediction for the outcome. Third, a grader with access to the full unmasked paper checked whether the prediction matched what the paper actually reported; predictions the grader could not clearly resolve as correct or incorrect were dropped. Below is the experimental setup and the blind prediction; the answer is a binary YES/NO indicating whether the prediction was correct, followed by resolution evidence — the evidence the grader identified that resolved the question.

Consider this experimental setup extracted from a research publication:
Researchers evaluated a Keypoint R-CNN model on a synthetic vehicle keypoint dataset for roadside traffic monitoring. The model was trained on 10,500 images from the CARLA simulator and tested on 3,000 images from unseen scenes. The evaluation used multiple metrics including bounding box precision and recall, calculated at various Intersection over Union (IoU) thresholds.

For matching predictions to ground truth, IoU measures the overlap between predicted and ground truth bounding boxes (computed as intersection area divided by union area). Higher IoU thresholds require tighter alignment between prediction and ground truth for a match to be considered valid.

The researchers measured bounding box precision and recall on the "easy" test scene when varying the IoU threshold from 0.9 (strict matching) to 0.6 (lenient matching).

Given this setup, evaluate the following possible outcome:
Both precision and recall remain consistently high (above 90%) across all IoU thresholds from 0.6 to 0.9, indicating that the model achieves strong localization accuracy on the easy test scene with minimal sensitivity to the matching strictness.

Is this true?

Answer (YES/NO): NO